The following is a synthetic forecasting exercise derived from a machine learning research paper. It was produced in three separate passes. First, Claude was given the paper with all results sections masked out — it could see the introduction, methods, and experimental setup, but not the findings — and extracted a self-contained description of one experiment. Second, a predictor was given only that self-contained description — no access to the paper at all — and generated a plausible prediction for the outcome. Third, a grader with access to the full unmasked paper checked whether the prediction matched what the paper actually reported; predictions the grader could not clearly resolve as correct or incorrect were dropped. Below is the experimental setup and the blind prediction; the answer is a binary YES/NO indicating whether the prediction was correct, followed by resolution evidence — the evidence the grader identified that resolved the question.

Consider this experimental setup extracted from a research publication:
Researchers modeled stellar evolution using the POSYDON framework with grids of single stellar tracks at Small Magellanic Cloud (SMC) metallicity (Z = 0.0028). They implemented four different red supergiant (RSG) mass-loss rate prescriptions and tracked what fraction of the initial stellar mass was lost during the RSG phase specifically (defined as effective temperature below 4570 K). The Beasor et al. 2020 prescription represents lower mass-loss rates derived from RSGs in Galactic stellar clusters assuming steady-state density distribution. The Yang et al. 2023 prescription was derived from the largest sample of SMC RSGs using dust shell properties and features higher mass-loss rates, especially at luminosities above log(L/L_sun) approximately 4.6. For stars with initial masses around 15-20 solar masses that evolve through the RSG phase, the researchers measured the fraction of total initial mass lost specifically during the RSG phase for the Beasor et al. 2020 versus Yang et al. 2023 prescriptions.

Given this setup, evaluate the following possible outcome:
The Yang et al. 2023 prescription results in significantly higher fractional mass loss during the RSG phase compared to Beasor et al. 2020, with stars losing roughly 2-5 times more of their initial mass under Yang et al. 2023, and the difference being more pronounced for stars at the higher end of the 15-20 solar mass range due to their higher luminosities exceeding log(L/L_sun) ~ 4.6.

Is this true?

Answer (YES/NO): YES